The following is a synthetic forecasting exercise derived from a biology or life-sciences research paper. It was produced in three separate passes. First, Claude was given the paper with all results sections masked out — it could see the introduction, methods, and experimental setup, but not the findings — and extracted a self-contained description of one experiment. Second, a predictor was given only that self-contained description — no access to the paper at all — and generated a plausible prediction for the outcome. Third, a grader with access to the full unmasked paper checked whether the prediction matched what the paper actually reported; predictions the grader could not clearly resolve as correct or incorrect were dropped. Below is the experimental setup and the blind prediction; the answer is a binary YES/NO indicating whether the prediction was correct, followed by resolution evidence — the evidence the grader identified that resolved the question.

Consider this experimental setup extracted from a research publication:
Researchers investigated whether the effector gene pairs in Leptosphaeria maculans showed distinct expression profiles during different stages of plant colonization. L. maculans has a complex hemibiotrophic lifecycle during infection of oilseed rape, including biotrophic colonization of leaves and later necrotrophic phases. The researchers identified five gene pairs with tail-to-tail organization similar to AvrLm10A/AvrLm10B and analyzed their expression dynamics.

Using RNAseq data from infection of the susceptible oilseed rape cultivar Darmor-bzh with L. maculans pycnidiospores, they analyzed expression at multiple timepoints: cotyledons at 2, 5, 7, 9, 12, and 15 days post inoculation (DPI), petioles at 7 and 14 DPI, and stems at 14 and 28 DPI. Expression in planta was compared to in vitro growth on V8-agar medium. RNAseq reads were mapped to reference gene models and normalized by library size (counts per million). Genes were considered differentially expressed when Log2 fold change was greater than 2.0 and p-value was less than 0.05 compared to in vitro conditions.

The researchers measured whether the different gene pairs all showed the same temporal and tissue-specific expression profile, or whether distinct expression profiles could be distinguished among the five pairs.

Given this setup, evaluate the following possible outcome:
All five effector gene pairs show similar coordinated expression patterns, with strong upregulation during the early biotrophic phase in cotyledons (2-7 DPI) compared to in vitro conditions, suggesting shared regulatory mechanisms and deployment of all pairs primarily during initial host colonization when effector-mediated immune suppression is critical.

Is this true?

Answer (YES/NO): NO